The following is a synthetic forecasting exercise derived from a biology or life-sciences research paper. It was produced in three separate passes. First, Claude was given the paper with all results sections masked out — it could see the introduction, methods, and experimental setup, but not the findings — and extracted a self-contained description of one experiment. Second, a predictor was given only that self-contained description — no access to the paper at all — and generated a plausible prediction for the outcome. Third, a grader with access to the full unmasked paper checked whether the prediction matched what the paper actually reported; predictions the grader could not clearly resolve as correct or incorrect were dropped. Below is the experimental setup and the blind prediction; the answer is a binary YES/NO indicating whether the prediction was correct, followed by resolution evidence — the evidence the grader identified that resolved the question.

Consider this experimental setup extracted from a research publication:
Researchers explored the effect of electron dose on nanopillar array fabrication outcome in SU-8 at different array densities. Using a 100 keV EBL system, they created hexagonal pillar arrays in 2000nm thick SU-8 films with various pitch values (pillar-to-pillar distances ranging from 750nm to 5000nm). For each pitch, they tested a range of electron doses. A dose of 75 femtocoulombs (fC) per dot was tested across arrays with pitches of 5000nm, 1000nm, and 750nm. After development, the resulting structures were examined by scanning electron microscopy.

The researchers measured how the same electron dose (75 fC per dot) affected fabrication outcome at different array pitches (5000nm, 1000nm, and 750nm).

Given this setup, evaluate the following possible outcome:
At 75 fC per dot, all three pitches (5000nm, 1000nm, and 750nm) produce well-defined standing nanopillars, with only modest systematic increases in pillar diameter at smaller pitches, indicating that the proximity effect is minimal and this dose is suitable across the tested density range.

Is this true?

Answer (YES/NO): NO